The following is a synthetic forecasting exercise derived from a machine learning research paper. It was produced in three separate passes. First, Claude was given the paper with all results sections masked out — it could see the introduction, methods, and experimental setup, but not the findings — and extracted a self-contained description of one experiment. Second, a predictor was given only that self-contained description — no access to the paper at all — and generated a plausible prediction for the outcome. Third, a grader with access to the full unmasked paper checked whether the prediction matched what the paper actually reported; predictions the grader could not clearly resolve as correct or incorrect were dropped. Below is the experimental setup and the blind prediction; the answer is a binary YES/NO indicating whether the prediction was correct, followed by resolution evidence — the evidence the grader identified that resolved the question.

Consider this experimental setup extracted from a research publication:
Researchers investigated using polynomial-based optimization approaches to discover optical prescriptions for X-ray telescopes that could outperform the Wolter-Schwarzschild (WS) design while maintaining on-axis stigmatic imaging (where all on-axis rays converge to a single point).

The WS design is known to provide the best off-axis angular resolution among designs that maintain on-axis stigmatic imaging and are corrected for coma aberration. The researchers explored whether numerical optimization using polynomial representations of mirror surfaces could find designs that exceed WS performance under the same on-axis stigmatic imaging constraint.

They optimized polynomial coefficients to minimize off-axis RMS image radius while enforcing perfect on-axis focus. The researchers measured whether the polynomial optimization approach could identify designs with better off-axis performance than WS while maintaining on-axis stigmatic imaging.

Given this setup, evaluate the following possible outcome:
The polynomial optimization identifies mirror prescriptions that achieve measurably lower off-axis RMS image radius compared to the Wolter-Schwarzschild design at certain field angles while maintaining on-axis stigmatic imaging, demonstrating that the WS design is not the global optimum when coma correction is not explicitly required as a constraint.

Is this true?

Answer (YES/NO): NO